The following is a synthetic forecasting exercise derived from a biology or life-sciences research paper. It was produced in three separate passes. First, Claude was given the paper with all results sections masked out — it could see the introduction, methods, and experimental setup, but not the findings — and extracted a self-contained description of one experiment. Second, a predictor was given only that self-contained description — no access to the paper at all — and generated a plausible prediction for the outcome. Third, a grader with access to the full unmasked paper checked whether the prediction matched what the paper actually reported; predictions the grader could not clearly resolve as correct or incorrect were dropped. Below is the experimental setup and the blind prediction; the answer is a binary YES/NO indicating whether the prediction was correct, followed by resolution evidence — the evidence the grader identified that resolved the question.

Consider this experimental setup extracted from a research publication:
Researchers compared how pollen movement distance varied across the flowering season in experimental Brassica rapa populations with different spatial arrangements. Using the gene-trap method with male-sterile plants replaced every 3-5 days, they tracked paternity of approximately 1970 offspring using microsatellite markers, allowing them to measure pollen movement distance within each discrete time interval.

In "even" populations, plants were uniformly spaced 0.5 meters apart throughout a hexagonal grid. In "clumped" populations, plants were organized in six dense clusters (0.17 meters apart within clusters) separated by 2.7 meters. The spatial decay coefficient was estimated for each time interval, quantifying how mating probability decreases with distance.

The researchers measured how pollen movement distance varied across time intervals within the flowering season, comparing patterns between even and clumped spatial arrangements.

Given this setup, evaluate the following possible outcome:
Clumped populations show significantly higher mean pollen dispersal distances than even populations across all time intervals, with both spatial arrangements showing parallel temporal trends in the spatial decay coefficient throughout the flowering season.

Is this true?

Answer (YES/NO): NO